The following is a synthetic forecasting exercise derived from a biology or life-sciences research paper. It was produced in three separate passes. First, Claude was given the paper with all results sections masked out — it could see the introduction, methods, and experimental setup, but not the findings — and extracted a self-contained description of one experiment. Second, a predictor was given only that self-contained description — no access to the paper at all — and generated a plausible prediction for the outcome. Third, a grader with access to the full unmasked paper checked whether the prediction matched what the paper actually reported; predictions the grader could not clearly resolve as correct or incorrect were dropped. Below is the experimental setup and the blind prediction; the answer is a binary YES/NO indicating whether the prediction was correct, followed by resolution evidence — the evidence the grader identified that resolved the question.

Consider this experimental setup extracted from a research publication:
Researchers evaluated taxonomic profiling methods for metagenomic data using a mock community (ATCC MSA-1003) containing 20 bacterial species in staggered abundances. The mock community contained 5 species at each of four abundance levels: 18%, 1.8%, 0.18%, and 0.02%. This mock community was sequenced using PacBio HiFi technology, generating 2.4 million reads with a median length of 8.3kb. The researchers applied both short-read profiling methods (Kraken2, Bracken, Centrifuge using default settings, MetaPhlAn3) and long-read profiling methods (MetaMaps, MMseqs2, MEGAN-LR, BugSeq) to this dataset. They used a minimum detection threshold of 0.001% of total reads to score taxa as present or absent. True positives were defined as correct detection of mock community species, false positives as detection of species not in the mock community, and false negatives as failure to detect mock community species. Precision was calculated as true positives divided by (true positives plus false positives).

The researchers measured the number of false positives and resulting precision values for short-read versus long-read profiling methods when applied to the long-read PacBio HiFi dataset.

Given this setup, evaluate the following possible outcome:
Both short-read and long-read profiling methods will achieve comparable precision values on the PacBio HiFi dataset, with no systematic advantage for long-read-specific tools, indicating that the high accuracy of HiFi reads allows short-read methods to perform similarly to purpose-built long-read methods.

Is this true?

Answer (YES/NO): NO